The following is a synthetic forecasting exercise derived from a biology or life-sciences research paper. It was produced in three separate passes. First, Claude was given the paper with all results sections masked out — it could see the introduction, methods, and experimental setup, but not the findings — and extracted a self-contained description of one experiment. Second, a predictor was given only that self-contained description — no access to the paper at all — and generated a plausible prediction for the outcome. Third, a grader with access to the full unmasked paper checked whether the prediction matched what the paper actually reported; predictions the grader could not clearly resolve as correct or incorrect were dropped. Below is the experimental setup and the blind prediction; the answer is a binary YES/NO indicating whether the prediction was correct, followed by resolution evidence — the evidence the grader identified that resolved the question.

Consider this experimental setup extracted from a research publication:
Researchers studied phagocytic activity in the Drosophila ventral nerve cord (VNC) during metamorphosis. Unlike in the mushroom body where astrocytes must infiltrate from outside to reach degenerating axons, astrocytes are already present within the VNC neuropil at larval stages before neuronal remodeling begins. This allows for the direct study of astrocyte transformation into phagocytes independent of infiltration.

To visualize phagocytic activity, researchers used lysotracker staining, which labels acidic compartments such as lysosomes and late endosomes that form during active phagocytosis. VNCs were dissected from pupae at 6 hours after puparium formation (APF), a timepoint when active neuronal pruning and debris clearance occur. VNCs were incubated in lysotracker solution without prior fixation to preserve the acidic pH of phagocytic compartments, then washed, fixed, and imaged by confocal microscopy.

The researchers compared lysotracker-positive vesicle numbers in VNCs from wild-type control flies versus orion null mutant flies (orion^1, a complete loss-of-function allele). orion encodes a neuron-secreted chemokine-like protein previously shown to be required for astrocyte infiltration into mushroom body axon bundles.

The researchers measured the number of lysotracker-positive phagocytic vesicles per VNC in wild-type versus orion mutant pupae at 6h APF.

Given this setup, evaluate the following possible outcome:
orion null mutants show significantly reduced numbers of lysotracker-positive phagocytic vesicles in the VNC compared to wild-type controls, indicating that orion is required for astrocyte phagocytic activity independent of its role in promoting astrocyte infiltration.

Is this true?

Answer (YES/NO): YES